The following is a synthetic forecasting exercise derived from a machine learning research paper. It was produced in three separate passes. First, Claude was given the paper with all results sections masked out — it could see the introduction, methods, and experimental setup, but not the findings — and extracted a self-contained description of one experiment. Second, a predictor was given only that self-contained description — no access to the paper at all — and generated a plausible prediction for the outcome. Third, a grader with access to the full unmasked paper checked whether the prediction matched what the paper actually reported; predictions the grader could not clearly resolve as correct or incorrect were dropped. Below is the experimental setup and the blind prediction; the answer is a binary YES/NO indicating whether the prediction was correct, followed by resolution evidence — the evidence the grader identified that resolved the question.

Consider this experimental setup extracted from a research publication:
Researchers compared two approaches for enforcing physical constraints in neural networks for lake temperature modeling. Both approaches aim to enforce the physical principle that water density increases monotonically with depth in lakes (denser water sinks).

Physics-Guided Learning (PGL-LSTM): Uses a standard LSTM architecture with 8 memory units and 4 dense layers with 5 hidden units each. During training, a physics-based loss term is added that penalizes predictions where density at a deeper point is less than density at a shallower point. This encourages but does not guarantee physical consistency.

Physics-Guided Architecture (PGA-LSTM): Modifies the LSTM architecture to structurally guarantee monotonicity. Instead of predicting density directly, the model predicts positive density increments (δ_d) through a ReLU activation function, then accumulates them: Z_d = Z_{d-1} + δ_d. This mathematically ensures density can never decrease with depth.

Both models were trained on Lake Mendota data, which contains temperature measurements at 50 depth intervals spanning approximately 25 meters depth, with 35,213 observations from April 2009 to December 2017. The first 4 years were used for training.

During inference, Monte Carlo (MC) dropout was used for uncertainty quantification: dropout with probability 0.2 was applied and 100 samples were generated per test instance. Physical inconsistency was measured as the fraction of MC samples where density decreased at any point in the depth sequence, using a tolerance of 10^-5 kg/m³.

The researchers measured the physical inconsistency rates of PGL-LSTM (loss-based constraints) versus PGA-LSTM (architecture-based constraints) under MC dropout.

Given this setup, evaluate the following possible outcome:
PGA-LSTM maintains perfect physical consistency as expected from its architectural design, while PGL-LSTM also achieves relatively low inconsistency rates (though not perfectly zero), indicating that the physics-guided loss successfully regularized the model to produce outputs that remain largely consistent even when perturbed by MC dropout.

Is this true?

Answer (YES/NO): NO